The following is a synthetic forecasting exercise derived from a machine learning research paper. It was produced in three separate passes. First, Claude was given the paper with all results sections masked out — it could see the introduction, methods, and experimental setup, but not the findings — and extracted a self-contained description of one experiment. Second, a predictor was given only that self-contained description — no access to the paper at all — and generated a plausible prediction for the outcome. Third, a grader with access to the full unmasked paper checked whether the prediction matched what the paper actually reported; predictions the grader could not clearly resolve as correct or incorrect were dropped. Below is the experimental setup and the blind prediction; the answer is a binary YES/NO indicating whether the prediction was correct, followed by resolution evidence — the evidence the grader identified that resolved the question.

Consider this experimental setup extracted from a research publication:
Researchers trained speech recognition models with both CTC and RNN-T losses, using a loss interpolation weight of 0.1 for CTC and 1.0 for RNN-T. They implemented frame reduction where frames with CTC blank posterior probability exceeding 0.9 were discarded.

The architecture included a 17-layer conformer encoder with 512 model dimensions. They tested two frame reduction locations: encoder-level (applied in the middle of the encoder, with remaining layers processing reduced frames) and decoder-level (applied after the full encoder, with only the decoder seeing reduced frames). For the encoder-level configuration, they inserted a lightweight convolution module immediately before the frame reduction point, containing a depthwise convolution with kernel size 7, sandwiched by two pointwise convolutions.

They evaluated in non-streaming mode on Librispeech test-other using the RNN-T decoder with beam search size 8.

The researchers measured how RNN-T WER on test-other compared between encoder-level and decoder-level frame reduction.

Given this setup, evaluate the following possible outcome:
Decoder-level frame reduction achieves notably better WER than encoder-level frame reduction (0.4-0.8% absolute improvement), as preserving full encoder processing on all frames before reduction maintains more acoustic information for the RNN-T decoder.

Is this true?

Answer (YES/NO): NO